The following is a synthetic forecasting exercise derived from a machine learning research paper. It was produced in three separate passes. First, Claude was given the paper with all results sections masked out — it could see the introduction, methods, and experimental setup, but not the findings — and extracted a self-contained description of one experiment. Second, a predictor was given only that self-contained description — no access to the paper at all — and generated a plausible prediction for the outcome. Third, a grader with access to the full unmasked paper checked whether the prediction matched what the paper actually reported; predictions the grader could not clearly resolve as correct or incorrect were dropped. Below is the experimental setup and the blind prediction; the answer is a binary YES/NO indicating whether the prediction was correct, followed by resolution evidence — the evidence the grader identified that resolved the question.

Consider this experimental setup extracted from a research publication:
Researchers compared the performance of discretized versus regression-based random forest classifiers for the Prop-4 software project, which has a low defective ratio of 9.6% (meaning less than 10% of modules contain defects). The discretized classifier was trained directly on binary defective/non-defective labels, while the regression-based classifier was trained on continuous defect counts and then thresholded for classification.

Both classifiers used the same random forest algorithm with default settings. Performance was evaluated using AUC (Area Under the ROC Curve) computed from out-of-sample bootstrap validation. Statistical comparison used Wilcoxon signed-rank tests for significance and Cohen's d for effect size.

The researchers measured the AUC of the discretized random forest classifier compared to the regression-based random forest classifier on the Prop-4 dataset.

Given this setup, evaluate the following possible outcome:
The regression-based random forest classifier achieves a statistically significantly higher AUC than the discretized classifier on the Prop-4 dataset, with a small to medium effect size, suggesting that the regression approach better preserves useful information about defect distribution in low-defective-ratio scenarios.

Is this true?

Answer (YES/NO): NO